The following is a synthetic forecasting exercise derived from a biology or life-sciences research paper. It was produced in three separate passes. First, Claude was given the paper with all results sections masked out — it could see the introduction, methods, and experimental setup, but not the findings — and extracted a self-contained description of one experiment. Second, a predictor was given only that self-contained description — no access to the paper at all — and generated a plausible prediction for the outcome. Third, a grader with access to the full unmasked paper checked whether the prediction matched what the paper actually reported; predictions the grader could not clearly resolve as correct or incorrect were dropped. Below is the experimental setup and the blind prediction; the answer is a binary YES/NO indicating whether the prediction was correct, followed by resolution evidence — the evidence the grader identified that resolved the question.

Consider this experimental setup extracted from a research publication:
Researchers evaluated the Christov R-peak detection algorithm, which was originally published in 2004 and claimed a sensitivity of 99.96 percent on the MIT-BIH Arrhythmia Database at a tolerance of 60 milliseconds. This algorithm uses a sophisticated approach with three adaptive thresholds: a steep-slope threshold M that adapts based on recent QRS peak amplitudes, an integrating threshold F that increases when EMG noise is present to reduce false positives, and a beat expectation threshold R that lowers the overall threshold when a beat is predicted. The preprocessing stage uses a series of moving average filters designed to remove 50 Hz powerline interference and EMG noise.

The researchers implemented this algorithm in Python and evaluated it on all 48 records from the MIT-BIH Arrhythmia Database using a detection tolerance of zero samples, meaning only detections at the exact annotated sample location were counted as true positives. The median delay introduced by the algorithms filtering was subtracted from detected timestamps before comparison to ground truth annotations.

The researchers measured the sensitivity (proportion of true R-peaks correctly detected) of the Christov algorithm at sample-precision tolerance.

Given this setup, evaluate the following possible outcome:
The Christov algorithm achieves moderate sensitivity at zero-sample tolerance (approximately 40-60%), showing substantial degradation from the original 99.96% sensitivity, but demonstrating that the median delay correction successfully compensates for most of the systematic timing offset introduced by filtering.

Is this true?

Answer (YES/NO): NO